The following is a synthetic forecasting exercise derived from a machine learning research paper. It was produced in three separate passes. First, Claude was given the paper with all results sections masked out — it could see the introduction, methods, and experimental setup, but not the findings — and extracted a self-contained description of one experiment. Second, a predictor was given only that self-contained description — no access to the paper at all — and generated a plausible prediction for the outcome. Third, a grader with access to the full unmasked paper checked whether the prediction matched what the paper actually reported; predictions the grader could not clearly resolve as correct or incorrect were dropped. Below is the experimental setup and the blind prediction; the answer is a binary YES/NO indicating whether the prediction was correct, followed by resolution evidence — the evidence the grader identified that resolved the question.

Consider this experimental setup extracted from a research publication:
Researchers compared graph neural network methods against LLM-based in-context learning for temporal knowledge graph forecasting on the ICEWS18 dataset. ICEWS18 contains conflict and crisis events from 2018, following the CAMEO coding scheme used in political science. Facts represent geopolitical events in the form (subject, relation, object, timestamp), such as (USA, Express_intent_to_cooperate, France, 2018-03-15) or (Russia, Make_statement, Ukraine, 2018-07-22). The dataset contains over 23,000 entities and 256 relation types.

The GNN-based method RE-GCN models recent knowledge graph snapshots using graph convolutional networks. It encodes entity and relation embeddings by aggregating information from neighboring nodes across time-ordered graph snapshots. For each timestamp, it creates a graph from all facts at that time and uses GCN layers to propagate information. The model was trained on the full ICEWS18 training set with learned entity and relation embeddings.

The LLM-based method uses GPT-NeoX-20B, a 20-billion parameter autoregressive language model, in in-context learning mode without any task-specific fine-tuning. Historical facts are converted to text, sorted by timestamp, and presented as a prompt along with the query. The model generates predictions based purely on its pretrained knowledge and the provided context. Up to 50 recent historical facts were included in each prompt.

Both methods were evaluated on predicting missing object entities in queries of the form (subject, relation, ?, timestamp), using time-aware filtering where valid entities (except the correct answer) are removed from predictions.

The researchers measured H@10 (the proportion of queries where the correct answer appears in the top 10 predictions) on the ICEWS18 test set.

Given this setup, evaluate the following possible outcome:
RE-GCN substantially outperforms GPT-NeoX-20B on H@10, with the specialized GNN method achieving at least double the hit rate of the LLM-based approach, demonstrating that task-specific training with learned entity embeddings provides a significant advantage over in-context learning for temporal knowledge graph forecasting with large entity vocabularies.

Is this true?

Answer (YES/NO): NO